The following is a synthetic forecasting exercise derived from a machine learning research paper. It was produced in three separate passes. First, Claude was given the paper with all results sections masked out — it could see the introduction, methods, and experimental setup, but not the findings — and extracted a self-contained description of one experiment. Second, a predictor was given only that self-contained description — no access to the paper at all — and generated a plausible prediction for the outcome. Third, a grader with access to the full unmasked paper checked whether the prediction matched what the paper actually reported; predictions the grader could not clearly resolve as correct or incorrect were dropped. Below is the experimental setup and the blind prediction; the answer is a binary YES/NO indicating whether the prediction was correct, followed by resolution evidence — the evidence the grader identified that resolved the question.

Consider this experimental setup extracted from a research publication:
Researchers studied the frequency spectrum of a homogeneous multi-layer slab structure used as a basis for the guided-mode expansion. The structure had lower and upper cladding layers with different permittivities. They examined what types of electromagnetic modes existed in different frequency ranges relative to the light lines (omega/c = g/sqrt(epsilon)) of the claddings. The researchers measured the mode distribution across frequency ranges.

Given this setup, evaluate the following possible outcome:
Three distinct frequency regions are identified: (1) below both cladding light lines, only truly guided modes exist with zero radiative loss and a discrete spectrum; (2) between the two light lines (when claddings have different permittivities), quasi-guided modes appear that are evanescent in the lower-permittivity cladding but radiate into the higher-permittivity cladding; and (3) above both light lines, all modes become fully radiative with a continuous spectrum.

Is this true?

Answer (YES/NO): NO